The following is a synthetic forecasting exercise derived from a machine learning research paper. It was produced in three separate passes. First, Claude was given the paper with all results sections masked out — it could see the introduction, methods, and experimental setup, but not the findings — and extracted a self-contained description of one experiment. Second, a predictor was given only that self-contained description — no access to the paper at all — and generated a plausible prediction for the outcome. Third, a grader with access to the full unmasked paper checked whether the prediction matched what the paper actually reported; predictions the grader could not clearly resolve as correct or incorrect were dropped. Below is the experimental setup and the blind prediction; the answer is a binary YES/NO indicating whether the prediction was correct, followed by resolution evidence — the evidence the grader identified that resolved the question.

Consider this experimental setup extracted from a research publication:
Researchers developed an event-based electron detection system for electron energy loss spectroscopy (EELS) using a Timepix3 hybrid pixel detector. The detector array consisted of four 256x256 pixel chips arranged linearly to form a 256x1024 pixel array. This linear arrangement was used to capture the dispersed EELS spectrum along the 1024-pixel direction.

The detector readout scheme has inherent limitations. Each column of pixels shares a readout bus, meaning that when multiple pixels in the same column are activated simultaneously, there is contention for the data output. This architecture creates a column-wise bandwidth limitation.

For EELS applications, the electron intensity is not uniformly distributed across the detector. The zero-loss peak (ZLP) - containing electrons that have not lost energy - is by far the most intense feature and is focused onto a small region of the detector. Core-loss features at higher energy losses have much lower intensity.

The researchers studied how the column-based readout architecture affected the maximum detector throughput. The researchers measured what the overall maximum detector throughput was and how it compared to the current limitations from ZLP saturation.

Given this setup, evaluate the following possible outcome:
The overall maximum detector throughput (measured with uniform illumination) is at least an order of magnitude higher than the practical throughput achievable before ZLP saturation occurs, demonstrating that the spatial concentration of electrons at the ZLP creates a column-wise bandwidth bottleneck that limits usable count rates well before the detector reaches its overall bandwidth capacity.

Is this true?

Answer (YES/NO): NO